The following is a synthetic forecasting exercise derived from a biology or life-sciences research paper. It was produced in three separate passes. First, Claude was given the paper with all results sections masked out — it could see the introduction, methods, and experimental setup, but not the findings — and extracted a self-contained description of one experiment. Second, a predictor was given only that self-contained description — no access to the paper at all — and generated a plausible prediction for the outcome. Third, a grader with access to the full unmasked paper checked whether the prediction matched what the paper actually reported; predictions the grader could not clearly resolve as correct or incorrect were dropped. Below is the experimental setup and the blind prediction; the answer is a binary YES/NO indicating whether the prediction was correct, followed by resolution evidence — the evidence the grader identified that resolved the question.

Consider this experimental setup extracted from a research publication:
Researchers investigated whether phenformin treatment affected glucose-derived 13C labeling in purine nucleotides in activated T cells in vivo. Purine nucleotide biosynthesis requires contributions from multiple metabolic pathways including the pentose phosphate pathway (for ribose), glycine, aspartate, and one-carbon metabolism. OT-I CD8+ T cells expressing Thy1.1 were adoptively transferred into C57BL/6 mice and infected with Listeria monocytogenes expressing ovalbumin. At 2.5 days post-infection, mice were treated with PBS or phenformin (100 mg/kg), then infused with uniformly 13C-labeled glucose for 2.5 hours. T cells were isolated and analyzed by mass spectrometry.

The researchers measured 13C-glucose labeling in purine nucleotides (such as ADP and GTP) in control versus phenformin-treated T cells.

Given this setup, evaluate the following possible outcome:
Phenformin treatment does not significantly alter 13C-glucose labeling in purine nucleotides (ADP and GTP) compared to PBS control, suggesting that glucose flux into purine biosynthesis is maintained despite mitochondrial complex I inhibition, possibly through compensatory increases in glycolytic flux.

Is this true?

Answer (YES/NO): NO